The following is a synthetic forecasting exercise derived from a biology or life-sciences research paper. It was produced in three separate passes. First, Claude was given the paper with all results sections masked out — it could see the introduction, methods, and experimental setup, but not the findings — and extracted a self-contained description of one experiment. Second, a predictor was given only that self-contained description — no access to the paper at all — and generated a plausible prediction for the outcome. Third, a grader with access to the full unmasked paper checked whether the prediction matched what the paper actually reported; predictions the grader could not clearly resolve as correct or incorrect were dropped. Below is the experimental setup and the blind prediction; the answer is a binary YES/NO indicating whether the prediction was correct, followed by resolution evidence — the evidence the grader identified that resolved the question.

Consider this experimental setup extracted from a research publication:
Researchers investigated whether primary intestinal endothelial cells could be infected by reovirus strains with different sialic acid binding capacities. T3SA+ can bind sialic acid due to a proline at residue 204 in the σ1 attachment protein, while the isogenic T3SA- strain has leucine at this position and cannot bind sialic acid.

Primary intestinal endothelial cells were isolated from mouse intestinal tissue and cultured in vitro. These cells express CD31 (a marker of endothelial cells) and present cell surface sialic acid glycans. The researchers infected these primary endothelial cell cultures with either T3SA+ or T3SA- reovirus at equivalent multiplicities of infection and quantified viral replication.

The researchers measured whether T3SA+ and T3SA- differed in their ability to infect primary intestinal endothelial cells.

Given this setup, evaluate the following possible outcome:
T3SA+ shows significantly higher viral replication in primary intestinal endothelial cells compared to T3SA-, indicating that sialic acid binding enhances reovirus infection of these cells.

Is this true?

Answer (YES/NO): YES